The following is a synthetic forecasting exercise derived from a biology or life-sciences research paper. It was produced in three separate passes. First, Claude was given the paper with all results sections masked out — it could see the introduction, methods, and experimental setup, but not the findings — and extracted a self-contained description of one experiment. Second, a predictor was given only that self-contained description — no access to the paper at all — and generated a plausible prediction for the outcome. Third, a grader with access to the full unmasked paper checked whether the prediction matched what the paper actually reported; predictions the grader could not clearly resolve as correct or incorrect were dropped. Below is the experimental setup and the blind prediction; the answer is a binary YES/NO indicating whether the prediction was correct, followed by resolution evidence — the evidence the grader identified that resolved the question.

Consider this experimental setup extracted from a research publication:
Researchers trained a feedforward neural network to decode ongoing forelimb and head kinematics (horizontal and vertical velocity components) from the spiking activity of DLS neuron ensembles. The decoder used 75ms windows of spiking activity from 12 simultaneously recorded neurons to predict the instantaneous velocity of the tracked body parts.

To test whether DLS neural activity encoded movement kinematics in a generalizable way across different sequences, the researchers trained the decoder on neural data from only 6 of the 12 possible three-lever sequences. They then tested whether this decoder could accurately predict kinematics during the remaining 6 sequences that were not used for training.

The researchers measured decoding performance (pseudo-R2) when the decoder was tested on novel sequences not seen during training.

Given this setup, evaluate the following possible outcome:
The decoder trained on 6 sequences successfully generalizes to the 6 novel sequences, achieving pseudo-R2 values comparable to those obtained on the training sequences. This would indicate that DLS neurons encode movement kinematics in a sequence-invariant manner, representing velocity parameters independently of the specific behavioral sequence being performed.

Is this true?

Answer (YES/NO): YES